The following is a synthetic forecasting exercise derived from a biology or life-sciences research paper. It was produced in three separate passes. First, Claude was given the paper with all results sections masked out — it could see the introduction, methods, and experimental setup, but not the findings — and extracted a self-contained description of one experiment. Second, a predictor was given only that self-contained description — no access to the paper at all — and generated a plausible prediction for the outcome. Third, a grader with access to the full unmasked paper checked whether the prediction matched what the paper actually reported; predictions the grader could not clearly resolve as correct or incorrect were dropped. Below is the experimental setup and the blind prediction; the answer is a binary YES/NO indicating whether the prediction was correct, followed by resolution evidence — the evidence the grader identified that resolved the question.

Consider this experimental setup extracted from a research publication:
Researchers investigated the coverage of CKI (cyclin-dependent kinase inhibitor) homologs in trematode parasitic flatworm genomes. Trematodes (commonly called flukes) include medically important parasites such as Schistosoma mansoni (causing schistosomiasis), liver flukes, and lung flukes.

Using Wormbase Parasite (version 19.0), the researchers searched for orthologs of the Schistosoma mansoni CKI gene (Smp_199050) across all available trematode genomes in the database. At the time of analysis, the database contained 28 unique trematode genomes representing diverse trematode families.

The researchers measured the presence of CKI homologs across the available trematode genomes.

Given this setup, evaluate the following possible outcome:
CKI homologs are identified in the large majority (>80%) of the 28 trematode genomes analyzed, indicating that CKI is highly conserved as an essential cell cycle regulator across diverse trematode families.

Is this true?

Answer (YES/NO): YES